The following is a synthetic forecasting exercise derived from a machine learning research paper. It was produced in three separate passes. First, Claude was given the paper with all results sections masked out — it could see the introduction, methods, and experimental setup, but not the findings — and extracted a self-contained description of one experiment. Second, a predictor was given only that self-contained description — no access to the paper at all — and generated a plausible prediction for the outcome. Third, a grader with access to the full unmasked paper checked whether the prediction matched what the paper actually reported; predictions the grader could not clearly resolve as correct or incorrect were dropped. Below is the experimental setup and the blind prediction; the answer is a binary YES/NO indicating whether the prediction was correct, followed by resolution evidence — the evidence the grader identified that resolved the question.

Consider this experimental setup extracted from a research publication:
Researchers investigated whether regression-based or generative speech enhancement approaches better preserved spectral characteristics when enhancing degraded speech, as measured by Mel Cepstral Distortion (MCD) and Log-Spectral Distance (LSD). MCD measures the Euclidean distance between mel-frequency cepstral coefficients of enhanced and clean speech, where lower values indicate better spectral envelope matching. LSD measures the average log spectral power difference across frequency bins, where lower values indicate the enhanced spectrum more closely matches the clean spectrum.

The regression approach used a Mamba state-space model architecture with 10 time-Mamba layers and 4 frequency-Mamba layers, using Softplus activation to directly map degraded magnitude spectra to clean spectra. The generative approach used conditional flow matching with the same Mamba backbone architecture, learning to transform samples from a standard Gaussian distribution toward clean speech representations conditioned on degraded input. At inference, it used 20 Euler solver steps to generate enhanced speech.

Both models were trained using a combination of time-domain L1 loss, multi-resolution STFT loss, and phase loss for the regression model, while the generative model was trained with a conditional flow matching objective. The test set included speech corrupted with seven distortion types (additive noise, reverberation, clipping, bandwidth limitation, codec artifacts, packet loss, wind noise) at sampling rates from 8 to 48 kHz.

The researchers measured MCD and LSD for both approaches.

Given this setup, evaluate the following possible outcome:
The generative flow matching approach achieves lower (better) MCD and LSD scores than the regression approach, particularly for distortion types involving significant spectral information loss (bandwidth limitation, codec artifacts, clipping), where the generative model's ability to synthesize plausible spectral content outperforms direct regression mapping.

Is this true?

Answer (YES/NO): NO